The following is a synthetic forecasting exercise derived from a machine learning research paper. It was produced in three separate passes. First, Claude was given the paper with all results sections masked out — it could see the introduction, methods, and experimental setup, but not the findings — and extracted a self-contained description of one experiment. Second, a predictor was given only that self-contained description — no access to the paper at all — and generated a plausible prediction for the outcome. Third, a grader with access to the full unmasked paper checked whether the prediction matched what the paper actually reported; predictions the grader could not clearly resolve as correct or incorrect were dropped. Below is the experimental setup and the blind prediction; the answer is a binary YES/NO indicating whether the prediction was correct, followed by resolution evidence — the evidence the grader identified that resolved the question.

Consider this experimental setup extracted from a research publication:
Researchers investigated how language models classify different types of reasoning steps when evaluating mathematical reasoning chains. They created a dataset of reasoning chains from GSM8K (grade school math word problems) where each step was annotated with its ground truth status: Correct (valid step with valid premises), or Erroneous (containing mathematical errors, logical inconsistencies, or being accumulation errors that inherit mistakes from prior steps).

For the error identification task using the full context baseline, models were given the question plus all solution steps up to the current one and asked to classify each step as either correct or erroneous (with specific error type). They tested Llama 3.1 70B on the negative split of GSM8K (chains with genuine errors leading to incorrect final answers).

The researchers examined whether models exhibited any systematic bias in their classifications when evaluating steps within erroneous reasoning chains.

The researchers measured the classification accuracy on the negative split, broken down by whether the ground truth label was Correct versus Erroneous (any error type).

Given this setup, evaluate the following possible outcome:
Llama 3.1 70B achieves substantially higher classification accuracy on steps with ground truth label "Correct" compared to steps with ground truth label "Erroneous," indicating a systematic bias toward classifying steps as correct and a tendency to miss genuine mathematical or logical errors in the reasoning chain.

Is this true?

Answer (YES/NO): YES